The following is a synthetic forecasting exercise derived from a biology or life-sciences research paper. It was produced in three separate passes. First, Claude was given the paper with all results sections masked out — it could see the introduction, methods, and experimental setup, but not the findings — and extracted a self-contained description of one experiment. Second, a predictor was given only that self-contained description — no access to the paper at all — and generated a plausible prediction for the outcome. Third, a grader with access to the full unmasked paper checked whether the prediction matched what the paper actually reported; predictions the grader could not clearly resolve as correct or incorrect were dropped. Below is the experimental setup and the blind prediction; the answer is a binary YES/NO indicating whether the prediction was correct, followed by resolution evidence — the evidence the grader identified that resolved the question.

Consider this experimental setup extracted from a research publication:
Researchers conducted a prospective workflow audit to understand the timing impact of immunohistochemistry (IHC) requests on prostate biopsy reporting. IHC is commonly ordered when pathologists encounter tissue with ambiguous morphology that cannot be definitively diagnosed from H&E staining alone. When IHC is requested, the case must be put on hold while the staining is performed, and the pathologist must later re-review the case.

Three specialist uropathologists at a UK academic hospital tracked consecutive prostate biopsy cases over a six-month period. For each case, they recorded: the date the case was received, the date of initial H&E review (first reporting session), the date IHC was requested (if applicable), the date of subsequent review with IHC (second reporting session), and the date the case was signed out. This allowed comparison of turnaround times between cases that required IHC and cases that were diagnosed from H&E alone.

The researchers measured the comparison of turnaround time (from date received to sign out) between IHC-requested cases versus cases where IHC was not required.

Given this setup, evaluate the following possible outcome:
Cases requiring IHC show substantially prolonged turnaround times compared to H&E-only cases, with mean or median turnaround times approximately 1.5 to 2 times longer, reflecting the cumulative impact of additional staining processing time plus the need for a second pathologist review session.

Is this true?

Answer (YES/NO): YES